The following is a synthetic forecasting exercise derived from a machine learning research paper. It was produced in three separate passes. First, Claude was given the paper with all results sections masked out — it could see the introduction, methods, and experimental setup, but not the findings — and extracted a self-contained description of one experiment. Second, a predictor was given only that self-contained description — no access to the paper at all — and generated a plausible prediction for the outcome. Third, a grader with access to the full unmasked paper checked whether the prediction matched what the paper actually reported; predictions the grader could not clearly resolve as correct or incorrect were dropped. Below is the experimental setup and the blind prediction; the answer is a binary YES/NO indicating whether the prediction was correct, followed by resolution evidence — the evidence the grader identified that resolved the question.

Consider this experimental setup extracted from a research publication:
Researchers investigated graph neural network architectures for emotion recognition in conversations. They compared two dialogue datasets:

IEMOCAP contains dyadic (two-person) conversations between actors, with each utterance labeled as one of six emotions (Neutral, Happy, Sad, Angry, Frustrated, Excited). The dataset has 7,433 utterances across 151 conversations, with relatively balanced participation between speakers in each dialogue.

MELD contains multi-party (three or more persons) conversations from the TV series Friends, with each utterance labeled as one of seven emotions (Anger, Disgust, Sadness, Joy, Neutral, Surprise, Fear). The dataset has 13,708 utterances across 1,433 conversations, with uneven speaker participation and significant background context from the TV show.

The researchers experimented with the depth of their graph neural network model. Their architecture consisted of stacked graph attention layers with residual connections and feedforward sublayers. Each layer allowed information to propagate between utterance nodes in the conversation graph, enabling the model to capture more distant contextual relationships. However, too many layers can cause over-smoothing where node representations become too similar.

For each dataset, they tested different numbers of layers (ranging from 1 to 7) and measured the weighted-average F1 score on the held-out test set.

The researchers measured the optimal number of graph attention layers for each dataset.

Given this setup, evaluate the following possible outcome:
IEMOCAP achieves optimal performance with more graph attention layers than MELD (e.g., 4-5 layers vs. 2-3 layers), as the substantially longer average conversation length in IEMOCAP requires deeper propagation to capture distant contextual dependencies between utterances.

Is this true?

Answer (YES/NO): YES